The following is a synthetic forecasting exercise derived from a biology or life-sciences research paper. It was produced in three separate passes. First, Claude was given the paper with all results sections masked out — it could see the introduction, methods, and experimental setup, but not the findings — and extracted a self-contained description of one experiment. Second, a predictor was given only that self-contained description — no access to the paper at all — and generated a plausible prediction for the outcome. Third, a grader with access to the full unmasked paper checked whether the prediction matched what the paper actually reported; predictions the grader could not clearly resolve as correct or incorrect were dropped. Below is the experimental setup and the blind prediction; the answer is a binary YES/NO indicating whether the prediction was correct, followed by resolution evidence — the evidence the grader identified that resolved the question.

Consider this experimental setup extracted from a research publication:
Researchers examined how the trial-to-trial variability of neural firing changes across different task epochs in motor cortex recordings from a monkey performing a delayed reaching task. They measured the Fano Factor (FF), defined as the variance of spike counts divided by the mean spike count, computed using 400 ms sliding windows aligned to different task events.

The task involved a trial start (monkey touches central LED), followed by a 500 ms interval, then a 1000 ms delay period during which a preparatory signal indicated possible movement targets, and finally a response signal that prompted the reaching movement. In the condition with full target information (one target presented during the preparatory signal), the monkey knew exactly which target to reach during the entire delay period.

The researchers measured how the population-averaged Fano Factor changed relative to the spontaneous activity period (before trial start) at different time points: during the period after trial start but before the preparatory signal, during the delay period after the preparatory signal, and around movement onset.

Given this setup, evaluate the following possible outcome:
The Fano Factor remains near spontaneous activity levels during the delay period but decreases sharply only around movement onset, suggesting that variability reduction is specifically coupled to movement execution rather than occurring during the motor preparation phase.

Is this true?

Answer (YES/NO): NO